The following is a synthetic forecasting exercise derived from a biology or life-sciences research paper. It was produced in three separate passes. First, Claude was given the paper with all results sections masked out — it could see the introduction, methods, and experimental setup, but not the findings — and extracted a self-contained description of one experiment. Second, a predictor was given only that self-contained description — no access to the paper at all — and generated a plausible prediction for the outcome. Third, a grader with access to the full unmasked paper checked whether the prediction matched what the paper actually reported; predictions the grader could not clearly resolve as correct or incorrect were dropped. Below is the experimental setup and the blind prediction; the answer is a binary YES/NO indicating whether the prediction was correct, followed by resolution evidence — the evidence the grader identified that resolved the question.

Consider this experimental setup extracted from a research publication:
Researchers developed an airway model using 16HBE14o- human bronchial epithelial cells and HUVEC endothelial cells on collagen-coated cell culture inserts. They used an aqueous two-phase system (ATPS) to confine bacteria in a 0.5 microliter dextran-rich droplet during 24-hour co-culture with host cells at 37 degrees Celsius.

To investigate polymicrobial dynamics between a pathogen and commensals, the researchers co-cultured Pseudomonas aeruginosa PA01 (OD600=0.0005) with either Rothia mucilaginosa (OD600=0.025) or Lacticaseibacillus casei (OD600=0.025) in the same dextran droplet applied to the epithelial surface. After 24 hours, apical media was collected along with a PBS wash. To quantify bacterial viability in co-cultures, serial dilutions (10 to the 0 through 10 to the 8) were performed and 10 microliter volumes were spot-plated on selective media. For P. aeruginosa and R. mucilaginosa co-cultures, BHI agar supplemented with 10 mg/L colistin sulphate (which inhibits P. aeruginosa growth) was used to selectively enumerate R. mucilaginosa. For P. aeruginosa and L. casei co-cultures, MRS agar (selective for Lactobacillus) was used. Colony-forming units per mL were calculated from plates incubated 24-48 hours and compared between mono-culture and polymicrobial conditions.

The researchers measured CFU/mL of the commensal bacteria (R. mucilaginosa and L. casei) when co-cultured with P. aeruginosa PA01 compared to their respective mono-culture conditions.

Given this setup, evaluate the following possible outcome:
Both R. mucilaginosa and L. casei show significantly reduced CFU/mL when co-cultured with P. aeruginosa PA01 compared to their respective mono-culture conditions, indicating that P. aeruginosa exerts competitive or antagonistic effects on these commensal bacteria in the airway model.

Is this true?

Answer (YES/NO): NO